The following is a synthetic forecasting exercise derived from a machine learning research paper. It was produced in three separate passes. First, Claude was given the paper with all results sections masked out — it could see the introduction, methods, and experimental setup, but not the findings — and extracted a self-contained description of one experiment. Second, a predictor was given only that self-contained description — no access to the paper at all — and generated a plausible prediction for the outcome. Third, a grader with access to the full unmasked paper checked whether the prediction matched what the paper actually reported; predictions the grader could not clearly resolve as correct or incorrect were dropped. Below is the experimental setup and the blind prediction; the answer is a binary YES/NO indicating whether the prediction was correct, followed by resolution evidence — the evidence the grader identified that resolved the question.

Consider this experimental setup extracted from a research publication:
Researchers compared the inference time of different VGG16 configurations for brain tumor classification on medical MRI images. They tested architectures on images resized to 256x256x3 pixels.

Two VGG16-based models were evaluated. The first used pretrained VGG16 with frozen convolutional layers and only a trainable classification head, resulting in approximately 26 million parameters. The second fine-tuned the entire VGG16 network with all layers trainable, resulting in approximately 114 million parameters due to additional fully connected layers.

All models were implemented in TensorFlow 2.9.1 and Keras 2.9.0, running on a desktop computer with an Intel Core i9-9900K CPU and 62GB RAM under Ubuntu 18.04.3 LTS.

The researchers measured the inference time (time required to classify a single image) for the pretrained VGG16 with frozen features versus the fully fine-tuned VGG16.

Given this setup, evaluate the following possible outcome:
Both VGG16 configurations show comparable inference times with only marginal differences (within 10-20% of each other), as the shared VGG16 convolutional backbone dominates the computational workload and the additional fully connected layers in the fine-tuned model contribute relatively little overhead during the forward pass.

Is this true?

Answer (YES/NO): NO